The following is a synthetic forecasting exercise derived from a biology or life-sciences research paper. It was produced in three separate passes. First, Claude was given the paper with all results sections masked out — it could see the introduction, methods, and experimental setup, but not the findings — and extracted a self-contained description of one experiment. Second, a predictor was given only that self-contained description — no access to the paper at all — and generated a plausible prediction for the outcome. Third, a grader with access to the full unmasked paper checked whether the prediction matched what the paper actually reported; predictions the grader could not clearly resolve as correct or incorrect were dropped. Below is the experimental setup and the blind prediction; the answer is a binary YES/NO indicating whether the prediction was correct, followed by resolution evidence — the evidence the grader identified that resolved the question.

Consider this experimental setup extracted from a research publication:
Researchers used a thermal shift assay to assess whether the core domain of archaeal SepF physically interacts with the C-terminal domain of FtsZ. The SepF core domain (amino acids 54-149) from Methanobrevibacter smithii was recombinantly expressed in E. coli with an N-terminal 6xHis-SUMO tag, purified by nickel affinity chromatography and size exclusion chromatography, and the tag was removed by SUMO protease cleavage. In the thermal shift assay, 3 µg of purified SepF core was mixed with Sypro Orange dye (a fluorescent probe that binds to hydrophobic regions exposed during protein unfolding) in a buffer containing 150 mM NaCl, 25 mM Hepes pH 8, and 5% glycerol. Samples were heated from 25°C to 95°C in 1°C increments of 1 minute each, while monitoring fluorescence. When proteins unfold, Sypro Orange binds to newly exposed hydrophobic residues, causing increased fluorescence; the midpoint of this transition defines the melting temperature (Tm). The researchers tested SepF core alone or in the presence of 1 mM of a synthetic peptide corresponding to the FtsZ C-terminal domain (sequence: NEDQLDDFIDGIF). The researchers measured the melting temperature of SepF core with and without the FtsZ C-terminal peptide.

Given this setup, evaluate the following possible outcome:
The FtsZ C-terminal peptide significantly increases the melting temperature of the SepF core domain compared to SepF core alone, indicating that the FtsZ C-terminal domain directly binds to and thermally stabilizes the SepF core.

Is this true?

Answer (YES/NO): YES